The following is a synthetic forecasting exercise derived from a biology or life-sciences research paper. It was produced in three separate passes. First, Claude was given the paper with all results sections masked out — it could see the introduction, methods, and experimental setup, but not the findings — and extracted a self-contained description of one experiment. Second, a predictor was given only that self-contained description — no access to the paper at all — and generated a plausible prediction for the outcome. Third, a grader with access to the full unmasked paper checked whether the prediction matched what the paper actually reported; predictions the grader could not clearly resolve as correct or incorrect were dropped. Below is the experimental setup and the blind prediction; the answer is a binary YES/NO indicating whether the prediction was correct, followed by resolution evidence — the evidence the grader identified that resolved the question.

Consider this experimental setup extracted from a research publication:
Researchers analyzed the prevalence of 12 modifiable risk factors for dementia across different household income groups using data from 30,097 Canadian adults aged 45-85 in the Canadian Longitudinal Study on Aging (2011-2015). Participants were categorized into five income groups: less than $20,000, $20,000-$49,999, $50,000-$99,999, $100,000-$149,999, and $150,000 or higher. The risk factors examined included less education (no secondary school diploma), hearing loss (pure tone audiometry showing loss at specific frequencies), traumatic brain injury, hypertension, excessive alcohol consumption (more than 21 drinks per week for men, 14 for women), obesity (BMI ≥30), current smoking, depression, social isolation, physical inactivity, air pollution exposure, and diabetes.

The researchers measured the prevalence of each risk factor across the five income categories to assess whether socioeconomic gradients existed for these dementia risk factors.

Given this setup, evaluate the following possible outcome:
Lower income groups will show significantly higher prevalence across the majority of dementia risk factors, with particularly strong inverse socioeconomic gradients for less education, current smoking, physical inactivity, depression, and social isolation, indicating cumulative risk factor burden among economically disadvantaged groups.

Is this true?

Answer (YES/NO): YES